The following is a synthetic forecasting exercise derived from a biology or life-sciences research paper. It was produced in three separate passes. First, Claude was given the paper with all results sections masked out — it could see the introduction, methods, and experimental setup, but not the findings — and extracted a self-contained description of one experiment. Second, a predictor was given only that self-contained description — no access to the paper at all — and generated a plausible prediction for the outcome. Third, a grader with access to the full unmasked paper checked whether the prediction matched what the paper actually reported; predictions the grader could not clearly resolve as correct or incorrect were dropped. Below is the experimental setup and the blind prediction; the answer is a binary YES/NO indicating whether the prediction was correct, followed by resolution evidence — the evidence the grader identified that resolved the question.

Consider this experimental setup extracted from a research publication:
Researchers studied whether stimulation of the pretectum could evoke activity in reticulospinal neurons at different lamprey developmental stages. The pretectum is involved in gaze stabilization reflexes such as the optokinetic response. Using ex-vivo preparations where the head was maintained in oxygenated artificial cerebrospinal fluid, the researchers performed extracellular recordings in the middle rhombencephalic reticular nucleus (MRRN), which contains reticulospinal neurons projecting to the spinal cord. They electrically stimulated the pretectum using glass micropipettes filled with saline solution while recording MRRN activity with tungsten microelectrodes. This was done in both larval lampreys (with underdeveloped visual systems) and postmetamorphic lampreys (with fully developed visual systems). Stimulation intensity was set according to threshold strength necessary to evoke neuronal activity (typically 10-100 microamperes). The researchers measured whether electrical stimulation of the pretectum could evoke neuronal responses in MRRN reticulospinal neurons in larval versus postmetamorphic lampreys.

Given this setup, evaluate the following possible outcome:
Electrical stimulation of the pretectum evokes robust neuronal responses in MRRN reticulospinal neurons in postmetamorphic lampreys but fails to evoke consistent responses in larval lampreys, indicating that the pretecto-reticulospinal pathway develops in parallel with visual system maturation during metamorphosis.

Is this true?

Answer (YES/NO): YES